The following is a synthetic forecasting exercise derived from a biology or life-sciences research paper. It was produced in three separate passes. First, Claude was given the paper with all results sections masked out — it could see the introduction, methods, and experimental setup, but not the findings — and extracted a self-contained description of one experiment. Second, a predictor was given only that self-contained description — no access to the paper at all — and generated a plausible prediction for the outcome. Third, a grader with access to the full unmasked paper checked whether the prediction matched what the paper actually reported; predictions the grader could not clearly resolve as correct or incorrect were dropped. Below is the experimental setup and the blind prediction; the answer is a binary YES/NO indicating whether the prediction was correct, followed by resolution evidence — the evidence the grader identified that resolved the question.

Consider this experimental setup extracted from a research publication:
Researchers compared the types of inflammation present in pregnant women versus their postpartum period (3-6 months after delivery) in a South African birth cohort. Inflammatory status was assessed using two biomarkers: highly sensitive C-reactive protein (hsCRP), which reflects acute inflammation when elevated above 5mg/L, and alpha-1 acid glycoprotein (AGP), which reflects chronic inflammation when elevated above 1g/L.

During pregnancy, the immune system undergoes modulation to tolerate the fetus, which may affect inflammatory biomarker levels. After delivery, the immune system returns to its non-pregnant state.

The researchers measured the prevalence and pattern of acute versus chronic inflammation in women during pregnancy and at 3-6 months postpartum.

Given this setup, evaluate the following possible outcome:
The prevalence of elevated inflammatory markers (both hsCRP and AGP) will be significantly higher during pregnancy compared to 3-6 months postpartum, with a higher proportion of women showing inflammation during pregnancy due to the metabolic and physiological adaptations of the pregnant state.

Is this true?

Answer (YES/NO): NO